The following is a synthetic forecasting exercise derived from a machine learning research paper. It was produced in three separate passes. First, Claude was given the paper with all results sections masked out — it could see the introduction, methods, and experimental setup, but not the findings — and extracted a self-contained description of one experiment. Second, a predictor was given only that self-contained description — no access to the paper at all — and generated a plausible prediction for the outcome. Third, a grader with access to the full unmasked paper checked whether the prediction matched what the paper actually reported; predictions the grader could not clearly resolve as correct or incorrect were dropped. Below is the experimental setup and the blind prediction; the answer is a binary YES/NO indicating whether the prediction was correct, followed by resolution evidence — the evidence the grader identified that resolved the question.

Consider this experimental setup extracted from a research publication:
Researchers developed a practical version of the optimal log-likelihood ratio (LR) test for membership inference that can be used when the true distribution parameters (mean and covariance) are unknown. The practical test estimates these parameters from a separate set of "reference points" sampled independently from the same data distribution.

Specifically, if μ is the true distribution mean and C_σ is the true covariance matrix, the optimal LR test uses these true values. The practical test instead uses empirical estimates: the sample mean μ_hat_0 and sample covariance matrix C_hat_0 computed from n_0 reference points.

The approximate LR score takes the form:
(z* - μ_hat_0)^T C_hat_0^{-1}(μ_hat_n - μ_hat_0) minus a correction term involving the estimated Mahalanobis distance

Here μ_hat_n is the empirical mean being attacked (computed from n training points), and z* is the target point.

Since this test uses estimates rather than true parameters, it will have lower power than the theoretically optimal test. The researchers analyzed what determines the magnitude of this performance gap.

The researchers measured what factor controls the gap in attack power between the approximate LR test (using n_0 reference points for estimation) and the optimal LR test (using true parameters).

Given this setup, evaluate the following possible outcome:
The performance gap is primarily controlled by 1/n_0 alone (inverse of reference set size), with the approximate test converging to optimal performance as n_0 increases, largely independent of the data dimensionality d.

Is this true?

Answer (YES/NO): NO